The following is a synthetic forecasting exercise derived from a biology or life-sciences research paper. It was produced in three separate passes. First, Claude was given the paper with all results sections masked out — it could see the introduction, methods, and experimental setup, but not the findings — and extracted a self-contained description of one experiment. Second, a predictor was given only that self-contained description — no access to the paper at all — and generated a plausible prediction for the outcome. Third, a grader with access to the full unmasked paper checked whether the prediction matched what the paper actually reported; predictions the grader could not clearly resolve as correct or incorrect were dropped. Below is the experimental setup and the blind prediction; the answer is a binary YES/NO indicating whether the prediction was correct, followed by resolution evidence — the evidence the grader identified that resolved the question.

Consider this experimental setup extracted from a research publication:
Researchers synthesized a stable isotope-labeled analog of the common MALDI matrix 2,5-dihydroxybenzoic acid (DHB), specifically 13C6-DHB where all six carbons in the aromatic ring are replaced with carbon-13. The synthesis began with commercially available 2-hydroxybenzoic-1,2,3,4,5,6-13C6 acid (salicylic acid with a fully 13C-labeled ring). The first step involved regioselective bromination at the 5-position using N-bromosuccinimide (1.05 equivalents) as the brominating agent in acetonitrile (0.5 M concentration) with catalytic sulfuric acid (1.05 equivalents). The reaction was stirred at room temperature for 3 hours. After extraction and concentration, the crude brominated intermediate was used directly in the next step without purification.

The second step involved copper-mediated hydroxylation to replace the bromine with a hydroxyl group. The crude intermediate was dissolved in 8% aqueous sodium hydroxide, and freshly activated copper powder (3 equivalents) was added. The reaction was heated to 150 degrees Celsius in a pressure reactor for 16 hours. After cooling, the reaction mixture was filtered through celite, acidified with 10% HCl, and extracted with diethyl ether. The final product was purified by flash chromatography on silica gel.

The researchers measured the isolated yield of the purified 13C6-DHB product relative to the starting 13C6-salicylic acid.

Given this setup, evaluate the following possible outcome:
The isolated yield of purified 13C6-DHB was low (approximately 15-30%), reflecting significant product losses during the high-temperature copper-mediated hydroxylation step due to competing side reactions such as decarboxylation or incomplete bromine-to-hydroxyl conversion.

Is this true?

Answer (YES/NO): NO